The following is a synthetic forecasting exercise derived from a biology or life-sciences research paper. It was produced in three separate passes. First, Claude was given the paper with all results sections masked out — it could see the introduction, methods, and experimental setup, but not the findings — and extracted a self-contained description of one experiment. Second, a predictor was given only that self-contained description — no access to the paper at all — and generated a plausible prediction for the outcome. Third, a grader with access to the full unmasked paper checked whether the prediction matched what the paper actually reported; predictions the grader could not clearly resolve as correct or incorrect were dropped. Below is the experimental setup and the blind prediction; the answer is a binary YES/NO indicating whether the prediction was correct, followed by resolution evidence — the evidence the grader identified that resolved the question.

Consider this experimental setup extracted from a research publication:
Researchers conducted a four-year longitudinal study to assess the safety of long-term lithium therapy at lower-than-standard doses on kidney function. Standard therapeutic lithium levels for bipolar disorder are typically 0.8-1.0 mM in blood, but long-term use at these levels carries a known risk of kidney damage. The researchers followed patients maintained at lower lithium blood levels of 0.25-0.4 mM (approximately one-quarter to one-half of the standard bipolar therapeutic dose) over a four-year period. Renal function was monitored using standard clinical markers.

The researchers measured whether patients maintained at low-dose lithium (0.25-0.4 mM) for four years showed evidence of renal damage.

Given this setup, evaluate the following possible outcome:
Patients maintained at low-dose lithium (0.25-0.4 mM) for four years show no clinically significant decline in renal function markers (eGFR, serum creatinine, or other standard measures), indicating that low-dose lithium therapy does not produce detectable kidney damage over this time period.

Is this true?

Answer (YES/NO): YES